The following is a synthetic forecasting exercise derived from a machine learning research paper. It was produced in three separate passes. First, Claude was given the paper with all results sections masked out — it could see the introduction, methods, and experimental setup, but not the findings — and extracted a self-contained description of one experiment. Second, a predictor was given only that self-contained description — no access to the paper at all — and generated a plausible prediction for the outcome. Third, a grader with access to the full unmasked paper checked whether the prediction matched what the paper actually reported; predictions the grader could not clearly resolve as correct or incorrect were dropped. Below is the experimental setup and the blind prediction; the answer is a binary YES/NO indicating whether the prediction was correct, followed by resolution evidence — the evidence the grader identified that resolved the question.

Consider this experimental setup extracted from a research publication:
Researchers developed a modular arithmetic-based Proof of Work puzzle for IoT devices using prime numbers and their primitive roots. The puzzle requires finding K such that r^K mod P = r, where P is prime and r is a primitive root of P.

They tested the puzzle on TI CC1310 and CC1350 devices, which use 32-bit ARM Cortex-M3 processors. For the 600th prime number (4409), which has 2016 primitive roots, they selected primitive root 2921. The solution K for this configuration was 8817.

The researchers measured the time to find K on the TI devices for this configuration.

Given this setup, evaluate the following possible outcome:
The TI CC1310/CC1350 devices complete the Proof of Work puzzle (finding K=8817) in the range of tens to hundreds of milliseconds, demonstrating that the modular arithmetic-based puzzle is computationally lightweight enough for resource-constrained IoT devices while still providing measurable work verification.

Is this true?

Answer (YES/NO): YES